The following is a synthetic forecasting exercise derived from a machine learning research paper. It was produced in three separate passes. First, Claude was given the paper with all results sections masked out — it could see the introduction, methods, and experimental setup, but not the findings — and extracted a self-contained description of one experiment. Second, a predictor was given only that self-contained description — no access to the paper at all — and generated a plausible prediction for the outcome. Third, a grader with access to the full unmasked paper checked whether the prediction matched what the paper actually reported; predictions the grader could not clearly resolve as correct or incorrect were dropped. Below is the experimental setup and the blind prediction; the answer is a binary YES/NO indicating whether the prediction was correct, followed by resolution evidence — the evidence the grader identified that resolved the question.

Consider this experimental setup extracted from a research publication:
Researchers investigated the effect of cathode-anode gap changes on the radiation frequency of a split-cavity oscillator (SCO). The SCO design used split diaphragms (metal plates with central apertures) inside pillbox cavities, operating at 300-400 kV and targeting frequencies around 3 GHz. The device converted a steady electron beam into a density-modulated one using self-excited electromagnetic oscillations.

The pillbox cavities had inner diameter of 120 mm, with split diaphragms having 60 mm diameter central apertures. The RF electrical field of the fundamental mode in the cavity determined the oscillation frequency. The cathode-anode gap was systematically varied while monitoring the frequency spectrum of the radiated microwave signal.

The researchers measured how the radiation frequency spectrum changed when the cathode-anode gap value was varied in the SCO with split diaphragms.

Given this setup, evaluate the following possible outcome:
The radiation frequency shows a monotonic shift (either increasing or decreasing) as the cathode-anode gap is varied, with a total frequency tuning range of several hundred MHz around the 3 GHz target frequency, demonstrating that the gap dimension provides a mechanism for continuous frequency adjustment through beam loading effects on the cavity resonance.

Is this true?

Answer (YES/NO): NO